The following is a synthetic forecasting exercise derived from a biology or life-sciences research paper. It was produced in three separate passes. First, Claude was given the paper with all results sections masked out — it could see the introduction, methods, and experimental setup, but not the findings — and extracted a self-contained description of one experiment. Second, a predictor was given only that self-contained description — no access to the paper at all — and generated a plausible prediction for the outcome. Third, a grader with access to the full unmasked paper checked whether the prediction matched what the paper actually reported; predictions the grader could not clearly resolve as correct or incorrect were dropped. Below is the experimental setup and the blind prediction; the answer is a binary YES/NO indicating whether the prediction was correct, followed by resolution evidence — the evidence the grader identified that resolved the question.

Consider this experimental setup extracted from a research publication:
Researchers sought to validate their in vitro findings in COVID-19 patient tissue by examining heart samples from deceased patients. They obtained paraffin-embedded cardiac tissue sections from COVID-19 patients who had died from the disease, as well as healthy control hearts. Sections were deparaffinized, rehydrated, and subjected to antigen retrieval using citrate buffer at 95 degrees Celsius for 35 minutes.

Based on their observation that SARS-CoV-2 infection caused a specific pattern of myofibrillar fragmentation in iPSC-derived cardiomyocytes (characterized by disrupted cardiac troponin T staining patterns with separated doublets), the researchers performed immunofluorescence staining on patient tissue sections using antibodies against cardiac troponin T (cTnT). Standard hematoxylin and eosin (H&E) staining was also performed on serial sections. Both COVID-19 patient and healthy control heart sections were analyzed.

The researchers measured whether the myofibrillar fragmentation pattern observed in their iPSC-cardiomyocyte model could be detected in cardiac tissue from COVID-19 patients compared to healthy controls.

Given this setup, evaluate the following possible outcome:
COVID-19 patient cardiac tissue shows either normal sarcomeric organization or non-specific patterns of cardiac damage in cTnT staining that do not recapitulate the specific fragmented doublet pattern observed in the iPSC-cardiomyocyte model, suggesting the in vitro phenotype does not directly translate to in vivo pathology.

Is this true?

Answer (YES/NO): NO